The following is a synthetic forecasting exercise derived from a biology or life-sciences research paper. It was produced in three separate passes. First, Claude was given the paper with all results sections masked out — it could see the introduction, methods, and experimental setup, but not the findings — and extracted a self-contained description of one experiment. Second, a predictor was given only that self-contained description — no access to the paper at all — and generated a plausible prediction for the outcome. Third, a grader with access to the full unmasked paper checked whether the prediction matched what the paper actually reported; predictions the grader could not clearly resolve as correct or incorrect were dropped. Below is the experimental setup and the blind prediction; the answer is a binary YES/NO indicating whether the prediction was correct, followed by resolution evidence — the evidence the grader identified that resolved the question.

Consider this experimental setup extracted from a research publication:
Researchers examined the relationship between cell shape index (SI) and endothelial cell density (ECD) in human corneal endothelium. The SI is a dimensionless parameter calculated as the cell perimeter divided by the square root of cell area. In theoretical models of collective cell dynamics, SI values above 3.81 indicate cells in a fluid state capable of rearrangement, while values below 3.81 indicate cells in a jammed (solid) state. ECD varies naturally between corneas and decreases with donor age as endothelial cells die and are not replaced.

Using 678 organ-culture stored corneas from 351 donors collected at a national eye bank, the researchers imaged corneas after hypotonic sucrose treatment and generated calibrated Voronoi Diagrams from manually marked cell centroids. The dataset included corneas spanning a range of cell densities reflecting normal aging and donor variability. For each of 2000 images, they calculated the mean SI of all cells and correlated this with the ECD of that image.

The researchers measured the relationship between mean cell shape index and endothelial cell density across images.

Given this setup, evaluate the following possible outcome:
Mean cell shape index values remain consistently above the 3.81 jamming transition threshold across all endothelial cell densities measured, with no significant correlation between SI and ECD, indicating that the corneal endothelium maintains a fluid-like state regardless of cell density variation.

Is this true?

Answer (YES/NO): YES